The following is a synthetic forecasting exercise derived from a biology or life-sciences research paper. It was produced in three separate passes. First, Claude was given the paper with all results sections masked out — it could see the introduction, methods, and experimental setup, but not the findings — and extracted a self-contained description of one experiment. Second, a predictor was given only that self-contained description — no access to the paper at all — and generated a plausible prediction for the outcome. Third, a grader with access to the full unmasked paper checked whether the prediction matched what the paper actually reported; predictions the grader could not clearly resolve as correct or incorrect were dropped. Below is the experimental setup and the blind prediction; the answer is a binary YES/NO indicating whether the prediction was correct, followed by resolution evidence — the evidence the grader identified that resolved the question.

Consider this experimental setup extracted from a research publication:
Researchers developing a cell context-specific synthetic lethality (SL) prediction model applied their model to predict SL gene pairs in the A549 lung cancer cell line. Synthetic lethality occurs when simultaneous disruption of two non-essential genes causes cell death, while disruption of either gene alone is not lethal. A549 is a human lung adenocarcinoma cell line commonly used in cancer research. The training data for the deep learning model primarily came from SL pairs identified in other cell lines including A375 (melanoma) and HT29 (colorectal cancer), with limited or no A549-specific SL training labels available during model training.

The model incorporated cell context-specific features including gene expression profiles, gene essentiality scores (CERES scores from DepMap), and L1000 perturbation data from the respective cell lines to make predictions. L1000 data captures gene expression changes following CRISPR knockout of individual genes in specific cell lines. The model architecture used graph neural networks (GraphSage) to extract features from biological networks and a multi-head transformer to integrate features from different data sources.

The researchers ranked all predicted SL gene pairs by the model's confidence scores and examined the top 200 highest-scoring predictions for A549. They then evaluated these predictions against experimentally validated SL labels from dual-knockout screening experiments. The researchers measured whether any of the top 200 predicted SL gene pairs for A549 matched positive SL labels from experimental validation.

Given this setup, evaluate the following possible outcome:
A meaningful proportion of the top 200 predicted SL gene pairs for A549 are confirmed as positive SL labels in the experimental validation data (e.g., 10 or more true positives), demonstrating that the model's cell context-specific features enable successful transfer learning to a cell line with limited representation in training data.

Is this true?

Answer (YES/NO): NO